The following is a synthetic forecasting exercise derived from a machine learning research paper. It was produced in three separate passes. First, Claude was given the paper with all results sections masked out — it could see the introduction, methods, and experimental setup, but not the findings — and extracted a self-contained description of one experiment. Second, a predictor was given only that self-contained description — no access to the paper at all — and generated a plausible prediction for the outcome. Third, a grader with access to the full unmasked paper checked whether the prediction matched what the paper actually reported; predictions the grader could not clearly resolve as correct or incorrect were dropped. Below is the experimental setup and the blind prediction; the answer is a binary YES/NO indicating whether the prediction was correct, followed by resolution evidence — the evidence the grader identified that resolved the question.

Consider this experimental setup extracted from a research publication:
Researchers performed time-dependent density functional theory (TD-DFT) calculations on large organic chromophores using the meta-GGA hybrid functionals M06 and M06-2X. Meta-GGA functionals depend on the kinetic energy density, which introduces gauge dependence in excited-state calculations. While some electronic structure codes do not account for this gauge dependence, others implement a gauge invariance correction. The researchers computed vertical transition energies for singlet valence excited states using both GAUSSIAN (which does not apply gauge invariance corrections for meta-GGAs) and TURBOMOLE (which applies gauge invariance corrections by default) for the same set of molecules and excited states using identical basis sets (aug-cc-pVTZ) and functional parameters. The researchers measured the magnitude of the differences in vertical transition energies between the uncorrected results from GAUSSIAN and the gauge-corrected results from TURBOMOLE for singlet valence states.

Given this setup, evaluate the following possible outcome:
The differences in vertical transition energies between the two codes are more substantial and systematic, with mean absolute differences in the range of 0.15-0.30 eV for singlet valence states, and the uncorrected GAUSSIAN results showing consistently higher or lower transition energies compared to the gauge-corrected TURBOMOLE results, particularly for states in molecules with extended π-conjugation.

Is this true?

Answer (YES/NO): NO